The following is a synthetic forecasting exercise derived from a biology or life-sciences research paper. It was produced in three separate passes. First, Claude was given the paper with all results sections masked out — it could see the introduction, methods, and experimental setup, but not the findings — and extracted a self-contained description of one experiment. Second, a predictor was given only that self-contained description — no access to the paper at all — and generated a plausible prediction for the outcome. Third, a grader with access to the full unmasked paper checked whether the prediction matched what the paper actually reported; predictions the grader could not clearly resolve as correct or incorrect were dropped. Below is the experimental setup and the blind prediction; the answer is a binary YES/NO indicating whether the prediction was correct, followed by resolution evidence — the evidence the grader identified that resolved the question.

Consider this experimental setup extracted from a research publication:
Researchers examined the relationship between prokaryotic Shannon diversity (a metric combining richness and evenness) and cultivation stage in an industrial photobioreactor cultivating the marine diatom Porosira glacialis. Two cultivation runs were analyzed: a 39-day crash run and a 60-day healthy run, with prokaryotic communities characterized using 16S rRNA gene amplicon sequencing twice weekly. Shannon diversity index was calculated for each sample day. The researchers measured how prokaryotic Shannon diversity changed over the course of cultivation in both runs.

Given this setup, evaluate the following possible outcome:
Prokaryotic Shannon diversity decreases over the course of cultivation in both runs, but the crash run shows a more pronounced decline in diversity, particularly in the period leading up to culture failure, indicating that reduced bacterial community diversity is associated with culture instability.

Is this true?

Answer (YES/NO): NO